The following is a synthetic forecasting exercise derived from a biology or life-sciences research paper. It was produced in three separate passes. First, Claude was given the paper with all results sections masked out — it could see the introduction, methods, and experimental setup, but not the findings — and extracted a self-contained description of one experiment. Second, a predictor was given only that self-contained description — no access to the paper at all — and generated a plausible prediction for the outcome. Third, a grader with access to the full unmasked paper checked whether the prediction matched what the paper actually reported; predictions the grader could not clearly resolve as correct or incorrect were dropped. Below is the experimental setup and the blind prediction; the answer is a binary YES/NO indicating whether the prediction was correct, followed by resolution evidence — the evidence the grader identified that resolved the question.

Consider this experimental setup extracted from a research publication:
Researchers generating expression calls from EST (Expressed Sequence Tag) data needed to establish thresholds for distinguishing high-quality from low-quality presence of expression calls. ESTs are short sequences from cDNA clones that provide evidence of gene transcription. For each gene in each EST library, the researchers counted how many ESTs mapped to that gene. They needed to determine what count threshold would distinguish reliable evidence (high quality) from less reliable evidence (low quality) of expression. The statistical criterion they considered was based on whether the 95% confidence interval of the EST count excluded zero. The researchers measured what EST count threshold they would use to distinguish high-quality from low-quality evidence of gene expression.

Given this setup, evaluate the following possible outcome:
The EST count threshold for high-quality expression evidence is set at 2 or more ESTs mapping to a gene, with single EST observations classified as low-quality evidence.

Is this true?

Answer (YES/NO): NO